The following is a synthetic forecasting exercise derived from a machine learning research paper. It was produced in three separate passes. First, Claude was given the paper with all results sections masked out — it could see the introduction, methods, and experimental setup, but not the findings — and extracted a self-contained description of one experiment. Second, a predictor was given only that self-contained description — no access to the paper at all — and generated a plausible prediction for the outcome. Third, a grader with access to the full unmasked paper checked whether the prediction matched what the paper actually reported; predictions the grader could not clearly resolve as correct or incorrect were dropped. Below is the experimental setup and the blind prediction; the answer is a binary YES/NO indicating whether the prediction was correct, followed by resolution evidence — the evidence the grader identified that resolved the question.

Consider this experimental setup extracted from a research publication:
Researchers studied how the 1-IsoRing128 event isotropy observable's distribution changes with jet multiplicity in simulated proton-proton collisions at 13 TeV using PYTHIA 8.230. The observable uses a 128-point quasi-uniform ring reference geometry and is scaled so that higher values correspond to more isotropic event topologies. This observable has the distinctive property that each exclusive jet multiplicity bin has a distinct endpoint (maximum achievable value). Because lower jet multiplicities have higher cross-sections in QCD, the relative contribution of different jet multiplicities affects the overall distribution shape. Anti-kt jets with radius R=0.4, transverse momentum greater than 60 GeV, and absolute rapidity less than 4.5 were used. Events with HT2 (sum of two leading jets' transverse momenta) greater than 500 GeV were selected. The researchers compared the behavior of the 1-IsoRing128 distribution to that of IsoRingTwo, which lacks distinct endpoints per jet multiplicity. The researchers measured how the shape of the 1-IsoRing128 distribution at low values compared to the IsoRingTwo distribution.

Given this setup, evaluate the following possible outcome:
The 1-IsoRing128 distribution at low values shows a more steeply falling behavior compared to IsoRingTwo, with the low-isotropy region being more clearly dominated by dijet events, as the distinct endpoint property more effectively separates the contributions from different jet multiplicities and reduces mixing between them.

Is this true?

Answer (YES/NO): NO